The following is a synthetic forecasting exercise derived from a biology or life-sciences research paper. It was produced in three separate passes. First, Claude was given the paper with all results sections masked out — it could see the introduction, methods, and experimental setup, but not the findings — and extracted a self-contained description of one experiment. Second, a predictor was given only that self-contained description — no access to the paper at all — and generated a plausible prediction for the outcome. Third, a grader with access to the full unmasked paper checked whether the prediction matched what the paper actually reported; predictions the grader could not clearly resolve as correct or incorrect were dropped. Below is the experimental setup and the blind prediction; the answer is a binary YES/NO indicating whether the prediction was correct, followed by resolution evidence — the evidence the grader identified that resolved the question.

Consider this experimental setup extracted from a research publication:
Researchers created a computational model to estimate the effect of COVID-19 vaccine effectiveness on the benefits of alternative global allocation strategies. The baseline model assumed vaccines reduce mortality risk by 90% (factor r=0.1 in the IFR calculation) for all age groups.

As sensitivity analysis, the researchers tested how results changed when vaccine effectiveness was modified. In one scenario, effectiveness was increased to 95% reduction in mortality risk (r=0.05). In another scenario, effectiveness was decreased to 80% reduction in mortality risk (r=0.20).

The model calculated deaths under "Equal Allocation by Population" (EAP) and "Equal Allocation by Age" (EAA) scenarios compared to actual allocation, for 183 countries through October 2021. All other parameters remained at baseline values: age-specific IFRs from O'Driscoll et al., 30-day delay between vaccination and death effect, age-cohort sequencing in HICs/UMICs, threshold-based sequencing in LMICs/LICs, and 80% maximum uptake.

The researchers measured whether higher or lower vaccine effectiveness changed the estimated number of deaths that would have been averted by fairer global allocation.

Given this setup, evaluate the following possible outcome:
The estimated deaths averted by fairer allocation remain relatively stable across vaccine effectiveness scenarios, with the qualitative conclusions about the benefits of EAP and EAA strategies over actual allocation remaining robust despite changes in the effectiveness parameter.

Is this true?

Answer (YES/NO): NO